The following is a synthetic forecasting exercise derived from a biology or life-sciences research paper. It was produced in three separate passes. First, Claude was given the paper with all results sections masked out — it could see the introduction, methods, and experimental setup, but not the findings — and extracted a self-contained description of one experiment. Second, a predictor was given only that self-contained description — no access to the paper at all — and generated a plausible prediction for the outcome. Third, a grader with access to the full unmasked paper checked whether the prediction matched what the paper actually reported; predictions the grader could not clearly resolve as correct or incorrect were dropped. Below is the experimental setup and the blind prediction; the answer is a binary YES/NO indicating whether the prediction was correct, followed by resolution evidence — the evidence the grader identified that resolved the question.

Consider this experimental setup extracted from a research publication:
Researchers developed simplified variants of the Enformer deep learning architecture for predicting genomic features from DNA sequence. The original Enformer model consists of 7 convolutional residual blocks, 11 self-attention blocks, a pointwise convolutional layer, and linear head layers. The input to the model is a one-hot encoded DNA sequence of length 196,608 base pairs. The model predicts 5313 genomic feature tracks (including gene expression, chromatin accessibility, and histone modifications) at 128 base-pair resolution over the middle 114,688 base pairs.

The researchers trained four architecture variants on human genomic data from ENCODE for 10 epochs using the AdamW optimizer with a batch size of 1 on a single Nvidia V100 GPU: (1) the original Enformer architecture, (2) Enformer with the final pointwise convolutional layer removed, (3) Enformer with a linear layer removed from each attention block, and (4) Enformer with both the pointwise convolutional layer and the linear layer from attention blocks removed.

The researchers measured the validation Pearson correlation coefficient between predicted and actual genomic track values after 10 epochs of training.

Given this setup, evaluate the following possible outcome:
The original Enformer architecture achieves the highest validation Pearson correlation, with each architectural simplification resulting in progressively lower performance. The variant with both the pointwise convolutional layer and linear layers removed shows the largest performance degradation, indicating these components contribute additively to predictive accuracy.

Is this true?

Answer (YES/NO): NO